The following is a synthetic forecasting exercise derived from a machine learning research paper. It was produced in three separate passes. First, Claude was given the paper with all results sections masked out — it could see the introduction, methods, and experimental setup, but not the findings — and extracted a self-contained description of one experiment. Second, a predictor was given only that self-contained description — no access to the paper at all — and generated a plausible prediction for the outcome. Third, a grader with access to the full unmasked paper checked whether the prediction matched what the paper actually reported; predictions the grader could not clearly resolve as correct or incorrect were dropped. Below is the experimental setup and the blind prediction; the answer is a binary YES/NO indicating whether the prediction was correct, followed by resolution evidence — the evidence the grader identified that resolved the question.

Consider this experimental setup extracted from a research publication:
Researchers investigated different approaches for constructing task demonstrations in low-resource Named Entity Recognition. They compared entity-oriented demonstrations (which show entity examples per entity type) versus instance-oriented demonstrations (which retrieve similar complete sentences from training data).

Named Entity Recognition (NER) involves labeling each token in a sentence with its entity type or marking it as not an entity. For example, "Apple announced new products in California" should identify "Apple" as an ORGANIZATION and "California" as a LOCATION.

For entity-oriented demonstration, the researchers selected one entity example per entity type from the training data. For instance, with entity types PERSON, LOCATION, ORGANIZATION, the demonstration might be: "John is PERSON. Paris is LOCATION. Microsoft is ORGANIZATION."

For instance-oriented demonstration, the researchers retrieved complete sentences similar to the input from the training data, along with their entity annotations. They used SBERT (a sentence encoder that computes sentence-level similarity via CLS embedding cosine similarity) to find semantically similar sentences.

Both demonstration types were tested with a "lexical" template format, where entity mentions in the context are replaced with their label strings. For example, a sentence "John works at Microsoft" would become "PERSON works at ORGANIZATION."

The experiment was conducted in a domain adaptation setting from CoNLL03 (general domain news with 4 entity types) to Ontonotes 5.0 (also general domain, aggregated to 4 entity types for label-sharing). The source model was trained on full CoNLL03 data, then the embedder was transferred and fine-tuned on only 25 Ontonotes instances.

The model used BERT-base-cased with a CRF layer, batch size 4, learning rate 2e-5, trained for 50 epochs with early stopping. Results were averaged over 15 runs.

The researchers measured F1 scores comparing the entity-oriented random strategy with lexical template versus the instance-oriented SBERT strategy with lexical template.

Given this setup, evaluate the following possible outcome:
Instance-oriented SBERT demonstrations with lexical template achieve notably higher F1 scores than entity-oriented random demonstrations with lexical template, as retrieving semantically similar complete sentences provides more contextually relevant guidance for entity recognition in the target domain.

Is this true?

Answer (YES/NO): NO